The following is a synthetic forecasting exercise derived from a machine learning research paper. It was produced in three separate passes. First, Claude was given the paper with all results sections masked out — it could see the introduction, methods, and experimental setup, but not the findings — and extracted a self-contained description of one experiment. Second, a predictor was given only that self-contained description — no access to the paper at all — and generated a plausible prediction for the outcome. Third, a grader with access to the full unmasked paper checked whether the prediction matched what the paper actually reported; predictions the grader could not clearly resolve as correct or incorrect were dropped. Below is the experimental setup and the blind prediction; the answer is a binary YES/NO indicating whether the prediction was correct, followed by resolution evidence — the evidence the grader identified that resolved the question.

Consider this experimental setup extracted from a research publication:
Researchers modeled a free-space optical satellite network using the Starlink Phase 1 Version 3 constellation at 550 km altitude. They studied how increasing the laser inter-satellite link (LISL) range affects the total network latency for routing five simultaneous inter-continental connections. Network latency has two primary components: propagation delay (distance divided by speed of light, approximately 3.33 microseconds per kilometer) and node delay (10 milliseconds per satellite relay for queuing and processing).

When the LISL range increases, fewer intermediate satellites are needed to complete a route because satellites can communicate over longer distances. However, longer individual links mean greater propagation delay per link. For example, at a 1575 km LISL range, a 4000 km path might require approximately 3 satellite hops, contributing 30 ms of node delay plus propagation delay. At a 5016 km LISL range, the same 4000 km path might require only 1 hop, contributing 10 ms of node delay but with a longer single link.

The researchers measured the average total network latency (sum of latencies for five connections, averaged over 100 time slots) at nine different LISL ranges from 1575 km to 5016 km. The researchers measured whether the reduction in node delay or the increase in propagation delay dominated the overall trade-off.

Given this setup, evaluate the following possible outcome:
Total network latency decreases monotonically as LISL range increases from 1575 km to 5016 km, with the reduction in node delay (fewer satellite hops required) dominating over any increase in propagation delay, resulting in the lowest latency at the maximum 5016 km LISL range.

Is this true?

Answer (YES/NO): YES